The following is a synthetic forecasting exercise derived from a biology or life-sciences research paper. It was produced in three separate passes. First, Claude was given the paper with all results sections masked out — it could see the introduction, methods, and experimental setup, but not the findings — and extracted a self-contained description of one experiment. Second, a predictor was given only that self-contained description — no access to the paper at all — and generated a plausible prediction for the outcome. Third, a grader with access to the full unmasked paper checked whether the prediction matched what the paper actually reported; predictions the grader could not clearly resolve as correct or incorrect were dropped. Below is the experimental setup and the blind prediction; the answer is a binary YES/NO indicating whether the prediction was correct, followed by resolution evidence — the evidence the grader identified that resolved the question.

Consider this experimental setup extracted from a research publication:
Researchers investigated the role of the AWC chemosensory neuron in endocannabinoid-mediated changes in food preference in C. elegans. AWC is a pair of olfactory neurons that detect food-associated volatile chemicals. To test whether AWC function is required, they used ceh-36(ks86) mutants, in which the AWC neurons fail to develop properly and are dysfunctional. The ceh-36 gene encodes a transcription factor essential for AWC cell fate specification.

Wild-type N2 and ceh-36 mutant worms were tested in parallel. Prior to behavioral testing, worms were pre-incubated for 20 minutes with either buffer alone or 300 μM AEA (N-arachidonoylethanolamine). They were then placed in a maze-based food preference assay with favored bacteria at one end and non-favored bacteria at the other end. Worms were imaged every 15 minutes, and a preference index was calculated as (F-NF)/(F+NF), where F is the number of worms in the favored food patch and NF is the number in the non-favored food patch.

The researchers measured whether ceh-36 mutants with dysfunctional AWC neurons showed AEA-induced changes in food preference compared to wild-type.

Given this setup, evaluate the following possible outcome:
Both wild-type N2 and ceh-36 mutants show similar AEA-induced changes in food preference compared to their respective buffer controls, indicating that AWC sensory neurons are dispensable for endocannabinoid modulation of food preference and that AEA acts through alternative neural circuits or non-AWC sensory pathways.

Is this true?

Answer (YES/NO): NO